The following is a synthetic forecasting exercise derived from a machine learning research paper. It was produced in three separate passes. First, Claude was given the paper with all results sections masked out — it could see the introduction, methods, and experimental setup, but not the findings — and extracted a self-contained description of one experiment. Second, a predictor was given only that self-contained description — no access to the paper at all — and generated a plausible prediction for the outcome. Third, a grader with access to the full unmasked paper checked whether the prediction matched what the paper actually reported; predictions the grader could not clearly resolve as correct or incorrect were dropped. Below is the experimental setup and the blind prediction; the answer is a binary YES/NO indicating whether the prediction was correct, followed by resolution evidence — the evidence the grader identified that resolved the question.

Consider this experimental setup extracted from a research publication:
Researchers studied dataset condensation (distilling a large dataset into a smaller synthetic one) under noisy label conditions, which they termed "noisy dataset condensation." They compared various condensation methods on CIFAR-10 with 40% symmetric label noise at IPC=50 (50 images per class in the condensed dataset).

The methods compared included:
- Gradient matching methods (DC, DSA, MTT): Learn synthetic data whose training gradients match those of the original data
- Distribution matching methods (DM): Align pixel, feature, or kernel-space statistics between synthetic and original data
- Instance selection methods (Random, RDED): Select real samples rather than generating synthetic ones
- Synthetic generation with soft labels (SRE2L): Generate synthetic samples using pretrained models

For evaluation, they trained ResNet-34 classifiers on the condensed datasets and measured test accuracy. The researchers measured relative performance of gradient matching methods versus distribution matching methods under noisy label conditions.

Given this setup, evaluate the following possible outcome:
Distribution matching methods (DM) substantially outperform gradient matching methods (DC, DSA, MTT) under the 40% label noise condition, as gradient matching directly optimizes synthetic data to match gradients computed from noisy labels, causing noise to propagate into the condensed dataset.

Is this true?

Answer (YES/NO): NO